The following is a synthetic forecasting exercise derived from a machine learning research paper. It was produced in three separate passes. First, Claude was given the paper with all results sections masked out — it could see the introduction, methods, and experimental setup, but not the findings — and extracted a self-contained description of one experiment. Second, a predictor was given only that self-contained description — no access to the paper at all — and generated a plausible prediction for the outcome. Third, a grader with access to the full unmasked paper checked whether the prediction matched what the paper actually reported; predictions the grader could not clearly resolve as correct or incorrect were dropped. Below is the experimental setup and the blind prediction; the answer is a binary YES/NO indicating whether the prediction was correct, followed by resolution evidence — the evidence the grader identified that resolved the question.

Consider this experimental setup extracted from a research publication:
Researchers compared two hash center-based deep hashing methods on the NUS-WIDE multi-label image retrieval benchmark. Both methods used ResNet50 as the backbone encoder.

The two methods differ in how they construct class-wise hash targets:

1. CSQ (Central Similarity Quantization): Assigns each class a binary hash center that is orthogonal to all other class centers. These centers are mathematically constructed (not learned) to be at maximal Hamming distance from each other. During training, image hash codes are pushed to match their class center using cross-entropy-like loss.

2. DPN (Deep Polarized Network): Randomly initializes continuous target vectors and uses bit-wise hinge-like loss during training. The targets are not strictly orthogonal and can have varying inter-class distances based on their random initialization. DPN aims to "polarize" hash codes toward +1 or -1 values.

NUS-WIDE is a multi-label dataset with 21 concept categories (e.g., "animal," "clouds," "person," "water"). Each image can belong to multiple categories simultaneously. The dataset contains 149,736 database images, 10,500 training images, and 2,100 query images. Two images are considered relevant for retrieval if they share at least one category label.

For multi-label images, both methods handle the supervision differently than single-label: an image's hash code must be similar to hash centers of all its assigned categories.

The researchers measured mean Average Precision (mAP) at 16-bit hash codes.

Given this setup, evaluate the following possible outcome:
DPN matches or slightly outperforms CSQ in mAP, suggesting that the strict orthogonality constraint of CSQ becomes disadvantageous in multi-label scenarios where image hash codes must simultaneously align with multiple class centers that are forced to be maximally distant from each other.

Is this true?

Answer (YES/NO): NO